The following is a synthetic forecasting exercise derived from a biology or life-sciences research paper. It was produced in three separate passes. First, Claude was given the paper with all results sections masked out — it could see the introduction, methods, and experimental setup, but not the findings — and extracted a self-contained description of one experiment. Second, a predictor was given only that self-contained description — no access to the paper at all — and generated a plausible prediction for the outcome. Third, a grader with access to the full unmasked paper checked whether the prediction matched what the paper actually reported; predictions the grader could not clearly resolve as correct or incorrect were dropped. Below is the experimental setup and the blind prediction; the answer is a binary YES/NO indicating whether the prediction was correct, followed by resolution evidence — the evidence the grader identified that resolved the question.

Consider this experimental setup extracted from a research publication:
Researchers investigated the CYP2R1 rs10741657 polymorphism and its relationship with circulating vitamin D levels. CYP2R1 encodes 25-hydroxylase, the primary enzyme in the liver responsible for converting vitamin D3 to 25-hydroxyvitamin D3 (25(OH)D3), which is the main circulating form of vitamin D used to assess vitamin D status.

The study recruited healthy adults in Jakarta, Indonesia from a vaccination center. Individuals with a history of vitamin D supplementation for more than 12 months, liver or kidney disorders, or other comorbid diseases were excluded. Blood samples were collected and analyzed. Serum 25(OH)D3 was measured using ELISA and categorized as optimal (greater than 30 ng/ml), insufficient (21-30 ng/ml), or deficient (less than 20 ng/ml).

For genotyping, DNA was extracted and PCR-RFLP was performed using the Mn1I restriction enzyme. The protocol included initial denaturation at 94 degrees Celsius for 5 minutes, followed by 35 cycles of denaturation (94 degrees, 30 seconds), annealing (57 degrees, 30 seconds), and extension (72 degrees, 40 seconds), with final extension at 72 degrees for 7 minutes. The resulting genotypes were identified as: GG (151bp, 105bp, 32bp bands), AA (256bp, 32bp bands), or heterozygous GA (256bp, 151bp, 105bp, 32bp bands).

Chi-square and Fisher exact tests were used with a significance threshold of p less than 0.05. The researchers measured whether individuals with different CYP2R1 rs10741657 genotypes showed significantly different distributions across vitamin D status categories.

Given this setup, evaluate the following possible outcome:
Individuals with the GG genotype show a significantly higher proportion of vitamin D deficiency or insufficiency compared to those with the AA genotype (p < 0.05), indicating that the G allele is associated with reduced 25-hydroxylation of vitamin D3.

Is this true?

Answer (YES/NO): NO